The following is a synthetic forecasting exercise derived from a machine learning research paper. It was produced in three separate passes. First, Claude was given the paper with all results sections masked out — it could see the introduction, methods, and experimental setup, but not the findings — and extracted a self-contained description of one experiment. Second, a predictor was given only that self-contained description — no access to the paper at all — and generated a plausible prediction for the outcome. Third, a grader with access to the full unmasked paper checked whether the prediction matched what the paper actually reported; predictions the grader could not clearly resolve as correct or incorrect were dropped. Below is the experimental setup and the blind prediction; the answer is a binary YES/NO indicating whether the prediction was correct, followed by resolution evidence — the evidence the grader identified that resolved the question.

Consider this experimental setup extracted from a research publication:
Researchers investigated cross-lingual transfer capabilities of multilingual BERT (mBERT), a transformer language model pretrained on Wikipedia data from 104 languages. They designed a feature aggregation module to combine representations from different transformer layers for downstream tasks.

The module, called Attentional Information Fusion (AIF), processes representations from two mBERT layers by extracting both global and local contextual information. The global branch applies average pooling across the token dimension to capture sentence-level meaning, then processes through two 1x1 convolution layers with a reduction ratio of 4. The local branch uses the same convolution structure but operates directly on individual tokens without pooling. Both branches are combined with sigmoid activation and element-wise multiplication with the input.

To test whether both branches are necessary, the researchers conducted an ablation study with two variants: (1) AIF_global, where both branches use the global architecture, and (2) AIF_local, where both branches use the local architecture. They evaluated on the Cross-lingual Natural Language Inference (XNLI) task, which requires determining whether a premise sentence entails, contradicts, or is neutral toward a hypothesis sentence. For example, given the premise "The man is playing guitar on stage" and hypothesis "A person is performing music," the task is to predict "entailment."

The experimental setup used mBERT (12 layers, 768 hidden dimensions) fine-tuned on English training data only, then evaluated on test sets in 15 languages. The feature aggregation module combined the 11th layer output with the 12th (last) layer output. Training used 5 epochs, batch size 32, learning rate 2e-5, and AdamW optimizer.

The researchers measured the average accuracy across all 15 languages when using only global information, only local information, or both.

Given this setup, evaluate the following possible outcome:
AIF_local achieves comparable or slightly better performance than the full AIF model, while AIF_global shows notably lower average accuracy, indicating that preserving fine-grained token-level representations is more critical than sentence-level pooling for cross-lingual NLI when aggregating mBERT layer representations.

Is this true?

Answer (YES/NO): NO